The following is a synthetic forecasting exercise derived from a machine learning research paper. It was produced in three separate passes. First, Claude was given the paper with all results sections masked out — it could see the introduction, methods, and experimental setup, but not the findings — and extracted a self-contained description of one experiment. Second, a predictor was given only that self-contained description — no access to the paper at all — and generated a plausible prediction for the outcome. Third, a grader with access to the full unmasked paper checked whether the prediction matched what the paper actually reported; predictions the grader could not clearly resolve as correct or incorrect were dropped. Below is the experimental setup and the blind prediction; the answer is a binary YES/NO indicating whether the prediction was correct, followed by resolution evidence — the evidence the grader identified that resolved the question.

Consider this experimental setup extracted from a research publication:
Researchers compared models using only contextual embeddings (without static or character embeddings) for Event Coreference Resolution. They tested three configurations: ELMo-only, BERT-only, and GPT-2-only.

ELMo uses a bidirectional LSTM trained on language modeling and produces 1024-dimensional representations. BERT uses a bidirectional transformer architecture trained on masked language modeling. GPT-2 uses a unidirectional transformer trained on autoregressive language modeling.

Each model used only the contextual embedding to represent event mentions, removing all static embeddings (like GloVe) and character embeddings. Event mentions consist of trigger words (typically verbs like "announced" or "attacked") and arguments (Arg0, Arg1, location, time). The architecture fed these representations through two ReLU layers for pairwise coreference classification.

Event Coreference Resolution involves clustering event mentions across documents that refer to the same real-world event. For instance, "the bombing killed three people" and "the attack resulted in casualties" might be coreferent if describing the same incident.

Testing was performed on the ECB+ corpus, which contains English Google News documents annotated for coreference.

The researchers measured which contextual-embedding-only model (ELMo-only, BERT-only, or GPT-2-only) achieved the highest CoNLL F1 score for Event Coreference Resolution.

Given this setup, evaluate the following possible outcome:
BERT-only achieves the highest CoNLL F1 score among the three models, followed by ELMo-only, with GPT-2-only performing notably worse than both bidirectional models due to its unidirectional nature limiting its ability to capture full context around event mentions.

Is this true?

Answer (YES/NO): NO